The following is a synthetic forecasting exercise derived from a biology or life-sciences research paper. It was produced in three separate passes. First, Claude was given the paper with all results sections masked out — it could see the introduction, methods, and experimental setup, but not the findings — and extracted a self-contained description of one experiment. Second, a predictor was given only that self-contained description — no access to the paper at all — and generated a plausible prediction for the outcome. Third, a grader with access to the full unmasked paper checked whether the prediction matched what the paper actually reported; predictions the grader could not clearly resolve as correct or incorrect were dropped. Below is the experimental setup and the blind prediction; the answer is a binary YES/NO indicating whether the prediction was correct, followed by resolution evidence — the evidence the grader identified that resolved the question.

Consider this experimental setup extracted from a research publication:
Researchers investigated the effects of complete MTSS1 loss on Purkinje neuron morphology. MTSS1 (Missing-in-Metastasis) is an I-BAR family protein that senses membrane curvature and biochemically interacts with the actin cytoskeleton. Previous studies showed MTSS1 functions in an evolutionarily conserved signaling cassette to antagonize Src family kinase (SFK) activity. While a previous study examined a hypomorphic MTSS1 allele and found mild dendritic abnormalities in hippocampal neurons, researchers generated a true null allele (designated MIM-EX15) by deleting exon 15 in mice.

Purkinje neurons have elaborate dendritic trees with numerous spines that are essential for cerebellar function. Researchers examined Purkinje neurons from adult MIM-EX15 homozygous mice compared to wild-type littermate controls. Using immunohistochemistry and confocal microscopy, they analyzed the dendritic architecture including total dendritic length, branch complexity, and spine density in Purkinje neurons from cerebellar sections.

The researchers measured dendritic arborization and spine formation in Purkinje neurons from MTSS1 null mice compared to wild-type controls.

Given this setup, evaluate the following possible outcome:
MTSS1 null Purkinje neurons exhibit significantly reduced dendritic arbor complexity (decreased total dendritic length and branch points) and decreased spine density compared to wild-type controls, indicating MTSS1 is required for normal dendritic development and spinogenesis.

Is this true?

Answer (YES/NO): YES